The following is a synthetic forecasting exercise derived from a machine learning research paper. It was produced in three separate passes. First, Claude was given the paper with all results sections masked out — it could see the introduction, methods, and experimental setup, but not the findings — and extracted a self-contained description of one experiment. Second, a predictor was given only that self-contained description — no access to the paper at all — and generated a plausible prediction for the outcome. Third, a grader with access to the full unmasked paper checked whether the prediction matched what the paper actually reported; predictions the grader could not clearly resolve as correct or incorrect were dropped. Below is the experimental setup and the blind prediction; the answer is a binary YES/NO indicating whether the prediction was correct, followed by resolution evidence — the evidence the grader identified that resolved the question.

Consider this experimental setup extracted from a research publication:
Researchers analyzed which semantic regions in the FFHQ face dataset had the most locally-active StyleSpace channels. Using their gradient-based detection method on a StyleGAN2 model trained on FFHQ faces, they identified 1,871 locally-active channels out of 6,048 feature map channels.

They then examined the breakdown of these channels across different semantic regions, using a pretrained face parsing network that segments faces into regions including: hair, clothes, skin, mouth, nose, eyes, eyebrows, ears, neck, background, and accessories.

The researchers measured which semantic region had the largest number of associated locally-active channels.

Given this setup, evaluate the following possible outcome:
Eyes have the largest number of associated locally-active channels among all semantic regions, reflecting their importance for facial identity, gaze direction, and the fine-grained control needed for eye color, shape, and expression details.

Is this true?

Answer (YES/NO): NO